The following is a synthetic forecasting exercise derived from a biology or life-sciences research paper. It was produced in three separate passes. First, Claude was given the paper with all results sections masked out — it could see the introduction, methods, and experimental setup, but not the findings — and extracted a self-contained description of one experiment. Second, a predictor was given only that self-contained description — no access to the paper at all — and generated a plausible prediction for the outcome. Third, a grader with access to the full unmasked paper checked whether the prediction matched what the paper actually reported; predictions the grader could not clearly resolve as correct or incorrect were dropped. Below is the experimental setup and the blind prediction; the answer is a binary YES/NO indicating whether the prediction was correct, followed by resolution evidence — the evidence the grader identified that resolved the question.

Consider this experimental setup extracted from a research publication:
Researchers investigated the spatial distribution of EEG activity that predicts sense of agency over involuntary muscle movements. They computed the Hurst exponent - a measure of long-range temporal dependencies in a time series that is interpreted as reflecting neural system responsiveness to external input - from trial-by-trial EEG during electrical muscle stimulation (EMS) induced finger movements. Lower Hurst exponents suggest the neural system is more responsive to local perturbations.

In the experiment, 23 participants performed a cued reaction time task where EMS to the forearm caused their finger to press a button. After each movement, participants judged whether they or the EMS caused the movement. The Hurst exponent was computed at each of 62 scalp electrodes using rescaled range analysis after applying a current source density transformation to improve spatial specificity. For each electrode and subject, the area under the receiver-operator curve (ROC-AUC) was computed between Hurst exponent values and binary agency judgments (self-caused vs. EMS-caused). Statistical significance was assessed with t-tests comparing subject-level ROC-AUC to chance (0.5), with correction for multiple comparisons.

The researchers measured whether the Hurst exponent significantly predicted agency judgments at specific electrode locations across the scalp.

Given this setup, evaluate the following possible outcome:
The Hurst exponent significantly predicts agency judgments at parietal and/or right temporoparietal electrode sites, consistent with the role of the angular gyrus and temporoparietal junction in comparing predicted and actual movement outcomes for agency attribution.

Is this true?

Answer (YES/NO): NO